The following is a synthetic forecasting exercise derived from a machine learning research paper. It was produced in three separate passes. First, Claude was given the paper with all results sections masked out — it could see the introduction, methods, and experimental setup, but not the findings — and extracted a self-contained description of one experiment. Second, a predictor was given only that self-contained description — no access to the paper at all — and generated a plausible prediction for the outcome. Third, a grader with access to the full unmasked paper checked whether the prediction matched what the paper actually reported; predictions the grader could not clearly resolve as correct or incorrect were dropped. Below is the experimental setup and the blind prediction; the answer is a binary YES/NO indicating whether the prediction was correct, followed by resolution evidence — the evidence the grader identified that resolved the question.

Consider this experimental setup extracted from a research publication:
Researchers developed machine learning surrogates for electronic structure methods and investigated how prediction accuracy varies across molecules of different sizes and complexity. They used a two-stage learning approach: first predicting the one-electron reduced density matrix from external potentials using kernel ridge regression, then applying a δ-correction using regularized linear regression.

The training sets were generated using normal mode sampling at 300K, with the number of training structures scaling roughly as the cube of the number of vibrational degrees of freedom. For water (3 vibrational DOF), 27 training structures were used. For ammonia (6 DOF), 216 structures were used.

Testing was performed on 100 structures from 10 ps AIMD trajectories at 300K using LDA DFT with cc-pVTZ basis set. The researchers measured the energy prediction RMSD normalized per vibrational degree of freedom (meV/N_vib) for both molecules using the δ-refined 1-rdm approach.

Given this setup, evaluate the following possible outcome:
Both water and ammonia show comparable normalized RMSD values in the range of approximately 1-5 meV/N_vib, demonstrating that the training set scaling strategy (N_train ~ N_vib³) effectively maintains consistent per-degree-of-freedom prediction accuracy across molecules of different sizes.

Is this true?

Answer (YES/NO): NO